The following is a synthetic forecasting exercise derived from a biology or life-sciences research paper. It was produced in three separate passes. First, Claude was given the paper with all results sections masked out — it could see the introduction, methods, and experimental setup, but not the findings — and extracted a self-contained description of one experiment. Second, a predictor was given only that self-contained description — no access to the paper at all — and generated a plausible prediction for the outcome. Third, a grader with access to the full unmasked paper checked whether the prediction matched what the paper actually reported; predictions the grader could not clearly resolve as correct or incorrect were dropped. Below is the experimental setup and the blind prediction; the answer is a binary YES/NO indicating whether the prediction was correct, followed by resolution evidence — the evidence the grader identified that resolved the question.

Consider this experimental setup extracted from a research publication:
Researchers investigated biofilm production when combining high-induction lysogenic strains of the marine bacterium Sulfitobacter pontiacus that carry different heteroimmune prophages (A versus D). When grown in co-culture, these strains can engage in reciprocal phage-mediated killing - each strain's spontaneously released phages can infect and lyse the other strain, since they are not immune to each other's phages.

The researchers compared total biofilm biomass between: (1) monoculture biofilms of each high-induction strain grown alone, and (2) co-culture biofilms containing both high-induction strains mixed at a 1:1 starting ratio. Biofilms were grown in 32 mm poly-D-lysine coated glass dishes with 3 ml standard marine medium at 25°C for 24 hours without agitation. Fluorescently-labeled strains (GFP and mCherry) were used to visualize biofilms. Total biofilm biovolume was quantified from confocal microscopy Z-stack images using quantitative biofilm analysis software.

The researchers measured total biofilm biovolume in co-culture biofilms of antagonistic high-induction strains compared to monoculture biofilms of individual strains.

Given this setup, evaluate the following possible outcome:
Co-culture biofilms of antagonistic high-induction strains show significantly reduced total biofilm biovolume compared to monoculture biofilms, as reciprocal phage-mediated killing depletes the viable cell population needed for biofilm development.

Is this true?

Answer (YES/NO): NO